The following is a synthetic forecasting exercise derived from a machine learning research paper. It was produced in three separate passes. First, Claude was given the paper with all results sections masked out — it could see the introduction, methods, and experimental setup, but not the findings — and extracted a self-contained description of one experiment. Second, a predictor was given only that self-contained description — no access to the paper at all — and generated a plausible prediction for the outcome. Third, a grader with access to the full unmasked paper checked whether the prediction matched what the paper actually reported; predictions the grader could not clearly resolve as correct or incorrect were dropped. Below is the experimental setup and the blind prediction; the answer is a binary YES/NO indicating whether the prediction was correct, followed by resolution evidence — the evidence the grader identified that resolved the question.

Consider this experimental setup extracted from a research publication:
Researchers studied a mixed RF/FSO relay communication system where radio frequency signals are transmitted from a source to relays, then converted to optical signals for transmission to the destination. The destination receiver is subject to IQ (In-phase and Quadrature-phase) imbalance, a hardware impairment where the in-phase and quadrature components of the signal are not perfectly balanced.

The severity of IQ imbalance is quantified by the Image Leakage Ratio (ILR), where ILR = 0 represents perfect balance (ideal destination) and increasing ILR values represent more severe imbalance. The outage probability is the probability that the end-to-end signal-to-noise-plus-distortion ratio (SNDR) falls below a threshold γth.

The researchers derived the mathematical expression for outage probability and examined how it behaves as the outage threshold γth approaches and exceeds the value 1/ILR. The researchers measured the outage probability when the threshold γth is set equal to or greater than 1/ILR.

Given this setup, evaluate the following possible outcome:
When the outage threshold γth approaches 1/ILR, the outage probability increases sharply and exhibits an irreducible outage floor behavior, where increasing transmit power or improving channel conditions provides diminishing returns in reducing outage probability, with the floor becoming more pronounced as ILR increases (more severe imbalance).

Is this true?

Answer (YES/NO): NO